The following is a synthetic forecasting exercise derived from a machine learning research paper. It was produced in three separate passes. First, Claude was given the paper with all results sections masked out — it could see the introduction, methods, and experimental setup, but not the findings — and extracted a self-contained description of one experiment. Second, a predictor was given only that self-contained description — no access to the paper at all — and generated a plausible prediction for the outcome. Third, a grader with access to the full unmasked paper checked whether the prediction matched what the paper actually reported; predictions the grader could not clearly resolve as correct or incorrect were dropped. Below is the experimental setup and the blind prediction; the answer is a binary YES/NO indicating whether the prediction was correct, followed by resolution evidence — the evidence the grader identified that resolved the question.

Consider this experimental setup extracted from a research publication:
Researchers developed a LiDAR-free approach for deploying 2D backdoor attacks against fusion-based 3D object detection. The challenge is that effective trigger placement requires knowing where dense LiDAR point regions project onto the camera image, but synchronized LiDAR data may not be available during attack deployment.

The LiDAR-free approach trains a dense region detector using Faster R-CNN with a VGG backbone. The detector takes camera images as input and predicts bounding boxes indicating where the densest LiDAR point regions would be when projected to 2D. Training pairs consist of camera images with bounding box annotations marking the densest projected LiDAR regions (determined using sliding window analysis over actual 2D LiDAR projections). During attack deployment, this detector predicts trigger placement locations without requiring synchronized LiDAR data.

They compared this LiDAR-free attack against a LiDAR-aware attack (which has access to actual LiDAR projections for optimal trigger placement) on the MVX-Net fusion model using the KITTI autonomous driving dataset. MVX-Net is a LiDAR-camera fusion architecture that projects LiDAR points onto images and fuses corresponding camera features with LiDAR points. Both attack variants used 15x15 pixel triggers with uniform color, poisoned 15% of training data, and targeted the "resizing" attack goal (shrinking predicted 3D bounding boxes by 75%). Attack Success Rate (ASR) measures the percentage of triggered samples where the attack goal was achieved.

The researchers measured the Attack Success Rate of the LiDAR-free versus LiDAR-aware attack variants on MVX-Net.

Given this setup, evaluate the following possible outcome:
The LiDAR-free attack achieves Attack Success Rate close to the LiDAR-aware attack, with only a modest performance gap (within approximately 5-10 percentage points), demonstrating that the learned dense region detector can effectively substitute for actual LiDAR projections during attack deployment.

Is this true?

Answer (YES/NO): YES